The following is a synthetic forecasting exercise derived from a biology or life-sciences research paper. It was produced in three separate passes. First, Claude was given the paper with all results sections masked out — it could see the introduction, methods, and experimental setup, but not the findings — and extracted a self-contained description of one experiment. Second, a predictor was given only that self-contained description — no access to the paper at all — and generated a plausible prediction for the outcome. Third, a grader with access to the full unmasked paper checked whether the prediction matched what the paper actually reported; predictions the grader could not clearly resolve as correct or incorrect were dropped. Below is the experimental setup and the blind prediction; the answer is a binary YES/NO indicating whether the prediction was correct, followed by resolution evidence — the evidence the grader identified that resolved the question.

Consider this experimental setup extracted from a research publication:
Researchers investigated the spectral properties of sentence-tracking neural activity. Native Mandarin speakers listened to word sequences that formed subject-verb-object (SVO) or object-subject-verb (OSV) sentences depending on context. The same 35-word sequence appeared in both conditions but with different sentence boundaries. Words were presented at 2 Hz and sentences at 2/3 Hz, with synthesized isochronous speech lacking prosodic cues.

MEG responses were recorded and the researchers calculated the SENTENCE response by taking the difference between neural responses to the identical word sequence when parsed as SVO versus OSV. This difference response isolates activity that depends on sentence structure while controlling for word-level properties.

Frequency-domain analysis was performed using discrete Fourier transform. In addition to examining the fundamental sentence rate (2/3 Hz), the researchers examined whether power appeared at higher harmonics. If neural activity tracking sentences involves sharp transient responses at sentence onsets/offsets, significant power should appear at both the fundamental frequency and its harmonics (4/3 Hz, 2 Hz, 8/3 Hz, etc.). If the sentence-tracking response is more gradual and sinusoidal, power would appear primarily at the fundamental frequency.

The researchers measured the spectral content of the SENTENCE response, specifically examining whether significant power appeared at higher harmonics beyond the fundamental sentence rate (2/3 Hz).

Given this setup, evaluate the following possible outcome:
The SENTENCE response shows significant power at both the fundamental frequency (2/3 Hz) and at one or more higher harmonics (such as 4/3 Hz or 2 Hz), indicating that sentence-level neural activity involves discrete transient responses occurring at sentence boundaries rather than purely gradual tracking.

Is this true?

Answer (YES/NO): NO